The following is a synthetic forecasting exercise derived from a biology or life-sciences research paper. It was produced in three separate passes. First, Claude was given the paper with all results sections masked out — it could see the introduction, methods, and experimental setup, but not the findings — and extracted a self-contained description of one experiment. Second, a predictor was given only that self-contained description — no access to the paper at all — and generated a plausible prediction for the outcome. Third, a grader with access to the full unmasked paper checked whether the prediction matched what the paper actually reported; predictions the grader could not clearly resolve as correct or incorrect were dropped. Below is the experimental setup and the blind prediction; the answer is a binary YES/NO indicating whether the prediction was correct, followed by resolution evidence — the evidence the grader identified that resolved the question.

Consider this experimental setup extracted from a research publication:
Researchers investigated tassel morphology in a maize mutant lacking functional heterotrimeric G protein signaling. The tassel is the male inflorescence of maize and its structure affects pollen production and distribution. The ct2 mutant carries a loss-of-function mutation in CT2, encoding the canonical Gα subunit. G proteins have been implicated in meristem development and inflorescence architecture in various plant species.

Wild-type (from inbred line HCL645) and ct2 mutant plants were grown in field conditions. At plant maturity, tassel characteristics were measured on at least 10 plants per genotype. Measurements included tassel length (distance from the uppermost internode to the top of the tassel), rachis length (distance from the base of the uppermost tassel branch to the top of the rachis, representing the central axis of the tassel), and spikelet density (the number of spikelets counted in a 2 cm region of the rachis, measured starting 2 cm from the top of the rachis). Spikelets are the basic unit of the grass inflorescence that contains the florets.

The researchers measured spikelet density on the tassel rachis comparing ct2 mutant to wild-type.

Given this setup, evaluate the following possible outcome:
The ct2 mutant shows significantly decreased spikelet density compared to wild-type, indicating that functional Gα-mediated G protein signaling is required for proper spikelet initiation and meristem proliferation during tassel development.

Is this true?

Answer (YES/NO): NO